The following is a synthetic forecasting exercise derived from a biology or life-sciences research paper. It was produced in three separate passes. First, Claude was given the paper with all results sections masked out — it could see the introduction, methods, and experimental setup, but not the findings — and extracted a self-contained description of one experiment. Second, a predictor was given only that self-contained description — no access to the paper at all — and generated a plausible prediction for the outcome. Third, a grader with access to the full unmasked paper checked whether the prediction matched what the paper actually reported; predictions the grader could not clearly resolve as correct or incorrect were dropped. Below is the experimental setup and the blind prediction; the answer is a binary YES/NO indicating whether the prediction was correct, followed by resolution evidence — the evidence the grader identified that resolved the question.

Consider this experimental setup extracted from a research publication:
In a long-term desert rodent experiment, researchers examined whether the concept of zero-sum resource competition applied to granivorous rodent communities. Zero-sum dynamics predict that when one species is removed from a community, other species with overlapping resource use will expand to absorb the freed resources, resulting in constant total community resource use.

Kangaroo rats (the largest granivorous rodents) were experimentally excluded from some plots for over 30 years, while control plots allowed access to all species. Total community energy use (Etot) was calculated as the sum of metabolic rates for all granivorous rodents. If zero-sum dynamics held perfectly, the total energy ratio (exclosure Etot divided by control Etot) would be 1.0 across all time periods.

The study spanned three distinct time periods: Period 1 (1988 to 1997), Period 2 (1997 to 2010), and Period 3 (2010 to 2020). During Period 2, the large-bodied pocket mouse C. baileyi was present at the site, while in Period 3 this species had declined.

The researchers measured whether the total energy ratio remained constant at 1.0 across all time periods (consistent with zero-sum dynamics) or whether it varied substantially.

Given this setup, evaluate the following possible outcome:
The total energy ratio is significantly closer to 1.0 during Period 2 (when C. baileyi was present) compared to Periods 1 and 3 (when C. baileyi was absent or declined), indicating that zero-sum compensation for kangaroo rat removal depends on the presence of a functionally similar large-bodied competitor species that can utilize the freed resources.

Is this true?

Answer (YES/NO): YES